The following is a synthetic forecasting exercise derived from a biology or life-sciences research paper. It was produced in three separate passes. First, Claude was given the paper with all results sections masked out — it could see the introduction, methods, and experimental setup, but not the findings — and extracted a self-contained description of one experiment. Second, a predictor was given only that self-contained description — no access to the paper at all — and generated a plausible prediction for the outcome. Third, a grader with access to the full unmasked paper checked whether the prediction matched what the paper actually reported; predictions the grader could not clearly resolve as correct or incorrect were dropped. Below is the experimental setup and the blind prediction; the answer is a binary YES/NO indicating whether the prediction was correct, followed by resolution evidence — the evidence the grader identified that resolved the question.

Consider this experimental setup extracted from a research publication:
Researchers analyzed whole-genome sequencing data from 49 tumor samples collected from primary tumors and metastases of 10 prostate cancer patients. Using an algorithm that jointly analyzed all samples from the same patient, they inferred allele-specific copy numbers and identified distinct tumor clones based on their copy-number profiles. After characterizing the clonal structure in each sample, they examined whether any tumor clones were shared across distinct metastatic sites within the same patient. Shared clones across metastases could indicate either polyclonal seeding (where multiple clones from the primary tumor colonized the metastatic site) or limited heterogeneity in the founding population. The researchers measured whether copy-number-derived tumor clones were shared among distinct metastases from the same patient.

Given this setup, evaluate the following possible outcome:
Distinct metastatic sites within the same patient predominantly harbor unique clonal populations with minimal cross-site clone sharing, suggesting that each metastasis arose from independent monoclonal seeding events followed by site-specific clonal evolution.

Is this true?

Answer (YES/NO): NO